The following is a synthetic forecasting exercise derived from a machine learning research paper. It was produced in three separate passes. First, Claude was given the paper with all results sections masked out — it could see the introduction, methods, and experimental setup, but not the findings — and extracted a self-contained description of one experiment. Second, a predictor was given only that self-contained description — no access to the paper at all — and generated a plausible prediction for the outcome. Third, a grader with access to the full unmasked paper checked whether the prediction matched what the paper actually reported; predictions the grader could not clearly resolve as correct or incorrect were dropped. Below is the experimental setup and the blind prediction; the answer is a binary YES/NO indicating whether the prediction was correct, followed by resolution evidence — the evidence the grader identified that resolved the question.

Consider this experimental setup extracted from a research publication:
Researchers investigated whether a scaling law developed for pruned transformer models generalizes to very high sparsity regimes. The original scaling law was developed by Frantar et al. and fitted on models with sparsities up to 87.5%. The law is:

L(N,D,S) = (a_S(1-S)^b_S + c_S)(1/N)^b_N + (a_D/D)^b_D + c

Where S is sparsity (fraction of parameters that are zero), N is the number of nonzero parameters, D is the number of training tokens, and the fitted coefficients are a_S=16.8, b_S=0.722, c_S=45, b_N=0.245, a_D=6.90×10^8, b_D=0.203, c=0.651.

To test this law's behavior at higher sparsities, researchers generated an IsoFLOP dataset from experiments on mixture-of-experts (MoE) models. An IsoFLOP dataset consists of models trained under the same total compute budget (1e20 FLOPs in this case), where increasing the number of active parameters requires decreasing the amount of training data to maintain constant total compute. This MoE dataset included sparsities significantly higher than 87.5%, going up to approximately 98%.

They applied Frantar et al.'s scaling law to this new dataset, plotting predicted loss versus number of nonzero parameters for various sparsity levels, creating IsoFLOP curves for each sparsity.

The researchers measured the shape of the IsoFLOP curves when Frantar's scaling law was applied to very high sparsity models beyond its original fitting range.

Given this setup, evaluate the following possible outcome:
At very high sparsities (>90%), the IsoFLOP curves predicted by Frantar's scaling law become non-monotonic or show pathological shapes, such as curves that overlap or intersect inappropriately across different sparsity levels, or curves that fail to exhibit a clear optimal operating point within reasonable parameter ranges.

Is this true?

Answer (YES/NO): YES